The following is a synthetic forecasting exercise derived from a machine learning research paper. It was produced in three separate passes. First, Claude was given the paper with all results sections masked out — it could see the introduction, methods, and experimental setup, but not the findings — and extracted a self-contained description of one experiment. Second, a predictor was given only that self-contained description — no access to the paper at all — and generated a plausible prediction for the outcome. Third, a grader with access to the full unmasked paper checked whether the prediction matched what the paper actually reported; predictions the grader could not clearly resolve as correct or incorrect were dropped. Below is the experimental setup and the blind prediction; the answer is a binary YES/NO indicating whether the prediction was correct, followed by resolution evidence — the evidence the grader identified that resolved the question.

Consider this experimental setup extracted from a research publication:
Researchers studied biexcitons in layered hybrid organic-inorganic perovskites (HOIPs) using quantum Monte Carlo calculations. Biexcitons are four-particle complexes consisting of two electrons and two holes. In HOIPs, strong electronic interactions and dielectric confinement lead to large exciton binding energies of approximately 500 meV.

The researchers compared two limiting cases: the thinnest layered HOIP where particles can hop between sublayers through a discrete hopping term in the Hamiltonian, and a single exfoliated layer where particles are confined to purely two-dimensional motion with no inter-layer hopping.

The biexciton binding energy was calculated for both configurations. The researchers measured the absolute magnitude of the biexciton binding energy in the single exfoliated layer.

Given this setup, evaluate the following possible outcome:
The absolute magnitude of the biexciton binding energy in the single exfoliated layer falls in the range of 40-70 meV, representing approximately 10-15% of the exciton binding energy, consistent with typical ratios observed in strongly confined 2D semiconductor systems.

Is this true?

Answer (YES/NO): YES